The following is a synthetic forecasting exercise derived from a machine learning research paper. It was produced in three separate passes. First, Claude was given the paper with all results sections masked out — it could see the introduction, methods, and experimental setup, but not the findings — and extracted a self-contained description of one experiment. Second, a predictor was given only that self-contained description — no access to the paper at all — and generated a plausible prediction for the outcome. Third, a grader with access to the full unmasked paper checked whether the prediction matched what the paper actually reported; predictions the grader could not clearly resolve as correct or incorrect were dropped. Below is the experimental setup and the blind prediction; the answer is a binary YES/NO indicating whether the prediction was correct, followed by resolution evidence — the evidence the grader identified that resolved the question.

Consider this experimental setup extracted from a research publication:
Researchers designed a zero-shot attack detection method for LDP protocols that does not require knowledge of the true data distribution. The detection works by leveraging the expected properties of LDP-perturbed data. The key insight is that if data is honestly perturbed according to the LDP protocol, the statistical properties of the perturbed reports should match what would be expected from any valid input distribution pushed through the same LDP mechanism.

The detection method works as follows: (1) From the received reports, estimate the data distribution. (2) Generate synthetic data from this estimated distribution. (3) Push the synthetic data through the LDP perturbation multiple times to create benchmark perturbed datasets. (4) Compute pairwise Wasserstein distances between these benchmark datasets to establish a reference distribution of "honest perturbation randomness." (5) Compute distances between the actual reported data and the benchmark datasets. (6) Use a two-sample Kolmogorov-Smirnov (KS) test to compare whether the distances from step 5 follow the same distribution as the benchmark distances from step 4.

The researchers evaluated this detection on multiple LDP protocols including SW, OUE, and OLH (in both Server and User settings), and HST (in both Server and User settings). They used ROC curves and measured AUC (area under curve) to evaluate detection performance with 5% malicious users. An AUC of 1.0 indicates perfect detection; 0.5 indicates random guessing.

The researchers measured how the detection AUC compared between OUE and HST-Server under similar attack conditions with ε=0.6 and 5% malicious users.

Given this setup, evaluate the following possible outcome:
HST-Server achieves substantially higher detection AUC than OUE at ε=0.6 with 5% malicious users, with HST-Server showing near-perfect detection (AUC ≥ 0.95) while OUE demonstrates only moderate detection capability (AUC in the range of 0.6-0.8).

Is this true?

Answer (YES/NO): NO